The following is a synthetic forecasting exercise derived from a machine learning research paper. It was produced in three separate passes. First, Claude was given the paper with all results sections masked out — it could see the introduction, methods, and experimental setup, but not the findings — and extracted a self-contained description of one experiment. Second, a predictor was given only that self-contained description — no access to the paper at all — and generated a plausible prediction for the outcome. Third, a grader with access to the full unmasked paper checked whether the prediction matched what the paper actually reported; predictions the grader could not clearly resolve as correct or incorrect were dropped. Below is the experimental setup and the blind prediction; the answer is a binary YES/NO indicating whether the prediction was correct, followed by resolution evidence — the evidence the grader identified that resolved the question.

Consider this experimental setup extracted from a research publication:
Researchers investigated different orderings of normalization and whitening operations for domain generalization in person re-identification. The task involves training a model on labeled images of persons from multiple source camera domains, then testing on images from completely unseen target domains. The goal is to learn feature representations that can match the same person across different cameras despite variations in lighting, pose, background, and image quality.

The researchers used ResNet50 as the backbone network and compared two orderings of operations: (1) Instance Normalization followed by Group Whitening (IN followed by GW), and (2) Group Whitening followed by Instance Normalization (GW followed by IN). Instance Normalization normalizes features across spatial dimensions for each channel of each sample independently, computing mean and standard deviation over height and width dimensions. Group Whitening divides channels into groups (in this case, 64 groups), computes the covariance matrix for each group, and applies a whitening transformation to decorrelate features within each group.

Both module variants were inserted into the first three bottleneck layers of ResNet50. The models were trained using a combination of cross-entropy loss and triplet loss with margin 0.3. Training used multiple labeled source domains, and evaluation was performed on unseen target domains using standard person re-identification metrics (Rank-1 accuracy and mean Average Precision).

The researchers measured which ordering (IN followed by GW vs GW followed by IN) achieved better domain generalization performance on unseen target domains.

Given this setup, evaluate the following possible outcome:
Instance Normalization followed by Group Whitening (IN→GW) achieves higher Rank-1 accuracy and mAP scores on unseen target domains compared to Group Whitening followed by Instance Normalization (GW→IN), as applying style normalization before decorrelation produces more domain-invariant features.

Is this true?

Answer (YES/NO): YES